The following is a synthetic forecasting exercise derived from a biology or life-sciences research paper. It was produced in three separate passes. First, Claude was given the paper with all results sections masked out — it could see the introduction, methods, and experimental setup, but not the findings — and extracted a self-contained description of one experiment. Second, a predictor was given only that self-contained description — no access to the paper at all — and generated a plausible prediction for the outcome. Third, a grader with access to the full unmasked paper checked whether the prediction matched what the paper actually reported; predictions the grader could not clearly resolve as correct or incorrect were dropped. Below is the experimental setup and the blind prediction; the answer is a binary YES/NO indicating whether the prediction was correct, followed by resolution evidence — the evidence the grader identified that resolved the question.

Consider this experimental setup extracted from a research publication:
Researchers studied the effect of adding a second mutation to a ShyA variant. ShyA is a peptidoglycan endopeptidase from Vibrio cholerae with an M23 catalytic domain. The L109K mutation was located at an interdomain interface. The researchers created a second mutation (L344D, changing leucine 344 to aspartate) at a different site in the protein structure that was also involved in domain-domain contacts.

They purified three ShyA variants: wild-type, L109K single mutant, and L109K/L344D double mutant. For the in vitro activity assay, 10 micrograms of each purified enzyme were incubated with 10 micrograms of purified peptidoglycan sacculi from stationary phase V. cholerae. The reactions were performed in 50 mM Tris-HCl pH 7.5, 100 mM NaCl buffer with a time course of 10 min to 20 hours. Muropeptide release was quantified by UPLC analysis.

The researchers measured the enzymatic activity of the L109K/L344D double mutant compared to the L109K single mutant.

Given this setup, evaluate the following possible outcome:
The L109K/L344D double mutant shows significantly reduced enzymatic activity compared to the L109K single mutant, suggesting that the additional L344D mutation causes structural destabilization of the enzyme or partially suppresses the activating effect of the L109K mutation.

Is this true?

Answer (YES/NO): YES